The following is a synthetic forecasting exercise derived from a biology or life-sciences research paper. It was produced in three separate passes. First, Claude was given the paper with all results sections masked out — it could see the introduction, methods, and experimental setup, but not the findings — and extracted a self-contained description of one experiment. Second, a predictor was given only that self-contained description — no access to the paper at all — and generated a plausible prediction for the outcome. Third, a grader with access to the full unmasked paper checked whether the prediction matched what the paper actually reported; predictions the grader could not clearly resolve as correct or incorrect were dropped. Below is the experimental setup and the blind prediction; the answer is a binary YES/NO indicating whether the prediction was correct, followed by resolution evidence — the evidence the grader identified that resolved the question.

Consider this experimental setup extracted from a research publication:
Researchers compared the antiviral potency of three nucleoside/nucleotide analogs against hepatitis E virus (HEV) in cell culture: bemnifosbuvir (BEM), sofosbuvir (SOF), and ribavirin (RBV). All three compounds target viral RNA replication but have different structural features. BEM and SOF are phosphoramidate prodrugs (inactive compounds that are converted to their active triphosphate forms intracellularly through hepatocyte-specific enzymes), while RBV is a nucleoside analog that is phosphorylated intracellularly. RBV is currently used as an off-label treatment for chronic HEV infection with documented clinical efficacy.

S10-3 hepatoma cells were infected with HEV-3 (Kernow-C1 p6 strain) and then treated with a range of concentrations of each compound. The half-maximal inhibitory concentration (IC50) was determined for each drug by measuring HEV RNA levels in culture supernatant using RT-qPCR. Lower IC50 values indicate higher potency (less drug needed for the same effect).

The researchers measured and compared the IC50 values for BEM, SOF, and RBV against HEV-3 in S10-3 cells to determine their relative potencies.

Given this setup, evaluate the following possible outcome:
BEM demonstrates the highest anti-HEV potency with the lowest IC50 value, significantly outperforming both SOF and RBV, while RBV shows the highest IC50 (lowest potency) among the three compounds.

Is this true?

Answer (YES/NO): YES